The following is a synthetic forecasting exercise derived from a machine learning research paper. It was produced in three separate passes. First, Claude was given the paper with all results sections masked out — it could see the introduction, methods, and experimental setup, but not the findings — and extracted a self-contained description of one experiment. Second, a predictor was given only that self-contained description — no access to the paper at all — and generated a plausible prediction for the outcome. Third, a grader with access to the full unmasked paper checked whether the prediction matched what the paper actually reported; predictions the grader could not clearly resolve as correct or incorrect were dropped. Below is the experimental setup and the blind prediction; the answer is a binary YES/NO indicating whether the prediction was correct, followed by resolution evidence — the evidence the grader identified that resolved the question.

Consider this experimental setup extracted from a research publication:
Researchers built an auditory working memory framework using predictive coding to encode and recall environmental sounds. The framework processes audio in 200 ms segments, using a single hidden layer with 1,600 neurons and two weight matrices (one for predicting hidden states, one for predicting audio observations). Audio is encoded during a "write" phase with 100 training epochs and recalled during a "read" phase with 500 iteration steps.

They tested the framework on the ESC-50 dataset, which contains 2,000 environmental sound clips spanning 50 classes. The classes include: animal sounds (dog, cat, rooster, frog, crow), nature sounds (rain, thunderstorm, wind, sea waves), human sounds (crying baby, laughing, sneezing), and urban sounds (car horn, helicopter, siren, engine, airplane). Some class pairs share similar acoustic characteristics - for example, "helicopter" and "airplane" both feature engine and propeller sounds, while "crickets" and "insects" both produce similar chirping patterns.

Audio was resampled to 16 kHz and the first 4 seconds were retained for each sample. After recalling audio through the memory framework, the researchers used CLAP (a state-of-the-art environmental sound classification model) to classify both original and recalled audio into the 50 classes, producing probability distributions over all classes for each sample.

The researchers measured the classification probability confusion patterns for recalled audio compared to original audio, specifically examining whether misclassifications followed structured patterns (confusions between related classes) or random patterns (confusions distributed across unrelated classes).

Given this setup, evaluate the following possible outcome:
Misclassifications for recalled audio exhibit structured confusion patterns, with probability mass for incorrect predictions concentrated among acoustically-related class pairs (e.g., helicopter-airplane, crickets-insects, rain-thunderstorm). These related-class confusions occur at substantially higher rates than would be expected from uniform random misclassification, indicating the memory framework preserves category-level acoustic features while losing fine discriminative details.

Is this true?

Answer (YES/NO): NO